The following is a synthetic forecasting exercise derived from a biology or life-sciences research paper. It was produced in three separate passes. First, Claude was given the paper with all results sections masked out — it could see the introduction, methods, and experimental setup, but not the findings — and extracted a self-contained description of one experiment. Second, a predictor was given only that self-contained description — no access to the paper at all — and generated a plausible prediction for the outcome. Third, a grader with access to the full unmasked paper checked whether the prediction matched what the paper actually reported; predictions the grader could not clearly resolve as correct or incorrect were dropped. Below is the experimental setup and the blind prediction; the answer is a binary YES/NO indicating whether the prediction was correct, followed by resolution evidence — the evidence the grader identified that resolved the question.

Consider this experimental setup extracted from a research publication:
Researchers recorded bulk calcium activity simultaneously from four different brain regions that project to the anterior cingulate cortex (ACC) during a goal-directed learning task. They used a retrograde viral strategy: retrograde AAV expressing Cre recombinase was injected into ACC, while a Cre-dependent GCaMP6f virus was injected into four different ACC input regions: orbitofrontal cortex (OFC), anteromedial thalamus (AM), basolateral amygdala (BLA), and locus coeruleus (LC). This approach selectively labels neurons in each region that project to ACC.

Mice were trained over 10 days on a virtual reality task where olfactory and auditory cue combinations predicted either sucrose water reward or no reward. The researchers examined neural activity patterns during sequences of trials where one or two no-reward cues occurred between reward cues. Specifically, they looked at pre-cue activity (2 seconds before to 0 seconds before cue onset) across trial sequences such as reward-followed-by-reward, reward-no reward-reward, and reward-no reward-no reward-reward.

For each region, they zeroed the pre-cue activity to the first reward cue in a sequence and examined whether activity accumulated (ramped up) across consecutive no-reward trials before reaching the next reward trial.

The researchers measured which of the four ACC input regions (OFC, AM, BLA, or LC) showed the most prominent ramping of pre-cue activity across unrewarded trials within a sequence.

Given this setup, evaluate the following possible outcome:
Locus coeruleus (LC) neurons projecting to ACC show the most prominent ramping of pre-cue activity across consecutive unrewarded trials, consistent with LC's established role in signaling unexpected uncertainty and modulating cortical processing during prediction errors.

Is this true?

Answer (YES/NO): NO